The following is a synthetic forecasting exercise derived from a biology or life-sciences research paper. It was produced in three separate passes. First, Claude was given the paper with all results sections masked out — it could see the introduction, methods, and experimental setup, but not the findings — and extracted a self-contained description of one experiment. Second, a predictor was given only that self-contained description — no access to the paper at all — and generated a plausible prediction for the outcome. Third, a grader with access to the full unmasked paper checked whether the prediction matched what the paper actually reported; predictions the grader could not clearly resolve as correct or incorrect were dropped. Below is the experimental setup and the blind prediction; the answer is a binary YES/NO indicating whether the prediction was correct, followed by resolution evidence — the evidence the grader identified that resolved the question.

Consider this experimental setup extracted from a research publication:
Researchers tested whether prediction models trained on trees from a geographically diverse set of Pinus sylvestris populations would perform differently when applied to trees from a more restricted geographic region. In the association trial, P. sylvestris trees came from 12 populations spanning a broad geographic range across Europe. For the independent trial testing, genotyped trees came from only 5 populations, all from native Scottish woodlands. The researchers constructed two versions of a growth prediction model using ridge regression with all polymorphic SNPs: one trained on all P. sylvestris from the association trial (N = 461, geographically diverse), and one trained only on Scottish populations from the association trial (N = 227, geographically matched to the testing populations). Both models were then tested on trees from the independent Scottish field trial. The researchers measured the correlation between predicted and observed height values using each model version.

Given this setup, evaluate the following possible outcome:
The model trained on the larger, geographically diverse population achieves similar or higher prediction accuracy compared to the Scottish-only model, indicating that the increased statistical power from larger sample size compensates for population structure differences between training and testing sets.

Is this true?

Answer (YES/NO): NO